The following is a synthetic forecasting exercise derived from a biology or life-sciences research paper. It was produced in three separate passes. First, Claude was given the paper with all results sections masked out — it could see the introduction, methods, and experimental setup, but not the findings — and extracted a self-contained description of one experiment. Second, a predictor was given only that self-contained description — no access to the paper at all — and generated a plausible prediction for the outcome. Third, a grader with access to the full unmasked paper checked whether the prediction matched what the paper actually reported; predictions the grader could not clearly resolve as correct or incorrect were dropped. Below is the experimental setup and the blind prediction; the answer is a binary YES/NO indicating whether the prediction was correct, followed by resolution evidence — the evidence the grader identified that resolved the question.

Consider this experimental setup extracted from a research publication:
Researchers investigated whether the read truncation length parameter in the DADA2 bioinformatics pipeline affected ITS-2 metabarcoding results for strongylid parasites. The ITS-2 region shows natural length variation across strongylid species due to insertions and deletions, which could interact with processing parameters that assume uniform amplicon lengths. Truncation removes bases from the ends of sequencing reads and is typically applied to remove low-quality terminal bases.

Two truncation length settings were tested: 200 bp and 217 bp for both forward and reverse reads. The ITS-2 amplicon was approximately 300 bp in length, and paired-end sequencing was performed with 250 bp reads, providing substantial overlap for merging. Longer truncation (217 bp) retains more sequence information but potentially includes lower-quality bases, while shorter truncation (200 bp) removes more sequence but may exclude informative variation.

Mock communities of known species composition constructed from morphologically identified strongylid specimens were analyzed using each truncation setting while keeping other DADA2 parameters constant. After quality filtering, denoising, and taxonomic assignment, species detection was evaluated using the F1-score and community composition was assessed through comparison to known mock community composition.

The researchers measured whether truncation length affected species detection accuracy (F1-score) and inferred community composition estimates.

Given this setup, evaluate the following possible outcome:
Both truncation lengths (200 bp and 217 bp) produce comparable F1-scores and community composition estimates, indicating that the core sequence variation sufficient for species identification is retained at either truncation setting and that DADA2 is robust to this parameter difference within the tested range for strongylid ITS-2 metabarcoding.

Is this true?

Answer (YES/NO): NO